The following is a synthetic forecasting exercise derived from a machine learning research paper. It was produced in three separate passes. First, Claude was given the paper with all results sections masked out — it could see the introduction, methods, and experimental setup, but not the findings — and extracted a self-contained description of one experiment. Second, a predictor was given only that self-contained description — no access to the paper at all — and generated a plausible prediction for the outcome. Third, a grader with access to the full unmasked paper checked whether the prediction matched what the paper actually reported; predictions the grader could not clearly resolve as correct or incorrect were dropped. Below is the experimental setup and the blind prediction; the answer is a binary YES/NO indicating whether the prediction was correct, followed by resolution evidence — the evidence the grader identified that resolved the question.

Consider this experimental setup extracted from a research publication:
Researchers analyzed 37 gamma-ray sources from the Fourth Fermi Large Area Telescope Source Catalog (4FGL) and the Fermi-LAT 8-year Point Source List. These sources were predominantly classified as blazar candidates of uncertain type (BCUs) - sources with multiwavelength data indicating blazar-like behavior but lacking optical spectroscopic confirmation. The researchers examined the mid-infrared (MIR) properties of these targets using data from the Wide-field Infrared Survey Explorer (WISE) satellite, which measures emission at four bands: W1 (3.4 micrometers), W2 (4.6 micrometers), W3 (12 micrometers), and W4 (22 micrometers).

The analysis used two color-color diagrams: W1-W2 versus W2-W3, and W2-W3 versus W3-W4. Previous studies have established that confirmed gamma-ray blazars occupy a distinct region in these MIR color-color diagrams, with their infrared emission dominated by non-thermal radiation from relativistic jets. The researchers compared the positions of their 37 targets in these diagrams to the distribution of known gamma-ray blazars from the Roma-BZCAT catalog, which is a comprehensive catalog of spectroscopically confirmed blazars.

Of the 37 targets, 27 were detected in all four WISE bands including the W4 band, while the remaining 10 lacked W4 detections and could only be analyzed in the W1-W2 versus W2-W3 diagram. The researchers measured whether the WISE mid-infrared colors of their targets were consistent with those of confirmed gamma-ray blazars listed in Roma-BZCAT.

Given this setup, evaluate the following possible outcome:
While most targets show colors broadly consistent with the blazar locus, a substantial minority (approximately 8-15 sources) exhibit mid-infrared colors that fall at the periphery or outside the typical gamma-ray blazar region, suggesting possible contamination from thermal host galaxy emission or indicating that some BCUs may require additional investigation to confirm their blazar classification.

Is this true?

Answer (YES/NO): NO